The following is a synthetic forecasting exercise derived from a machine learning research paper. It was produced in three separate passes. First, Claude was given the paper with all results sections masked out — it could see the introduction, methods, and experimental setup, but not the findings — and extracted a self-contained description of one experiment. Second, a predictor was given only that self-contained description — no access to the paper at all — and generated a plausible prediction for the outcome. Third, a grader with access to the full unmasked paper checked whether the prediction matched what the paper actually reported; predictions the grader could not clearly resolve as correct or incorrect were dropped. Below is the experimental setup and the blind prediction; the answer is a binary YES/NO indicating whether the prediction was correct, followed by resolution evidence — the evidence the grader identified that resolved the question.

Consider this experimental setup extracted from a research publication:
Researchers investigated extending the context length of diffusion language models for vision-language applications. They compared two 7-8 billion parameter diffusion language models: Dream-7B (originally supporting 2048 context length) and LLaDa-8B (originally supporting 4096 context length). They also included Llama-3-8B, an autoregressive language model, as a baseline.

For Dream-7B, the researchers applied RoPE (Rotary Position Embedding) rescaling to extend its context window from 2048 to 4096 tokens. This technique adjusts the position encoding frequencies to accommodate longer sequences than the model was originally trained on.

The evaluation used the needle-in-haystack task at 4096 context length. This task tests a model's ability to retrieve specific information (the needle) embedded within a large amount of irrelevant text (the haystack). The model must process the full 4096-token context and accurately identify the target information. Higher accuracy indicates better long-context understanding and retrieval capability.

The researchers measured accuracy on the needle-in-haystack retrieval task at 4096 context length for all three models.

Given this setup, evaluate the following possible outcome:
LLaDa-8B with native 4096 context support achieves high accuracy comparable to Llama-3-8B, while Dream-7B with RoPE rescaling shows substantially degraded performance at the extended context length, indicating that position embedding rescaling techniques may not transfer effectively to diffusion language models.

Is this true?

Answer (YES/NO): YES